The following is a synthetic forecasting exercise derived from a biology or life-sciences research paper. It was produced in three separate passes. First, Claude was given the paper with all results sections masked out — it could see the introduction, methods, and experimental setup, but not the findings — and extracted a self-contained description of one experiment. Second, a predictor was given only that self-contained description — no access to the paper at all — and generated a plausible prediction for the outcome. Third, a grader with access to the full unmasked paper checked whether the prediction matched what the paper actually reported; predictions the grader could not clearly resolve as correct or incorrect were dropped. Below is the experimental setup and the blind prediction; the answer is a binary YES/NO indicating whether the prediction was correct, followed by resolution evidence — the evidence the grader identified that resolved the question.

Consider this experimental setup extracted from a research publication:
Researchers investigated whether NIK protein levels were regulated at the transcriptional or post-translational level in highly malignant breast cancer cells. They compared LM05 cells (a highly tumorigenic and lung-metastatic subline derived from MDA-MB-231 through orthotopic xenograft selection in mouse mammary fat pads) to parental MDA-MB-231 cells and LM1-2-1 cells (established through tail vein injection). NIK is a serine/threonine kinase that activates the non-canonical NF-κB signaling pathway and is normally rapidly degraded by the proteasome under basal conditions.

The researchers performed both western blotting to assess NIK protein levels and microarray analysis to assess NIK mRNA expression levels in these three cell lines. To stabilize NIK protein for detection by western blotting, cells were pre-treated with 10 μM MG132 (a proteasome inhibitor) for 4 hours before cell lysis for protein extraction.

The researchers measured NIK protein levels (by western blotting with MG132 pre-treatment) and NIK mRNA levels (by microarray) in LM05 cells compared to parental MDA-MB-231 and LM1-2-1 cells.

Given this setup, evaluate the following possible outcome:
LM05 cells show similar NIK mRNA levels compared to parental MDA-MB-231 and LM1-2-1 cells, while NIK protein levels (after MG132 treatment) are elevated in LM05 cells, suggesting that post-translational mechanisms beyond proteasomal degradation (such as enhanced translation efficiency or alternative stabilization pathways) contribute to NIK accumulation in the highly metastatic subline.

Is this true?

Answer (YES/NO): NO